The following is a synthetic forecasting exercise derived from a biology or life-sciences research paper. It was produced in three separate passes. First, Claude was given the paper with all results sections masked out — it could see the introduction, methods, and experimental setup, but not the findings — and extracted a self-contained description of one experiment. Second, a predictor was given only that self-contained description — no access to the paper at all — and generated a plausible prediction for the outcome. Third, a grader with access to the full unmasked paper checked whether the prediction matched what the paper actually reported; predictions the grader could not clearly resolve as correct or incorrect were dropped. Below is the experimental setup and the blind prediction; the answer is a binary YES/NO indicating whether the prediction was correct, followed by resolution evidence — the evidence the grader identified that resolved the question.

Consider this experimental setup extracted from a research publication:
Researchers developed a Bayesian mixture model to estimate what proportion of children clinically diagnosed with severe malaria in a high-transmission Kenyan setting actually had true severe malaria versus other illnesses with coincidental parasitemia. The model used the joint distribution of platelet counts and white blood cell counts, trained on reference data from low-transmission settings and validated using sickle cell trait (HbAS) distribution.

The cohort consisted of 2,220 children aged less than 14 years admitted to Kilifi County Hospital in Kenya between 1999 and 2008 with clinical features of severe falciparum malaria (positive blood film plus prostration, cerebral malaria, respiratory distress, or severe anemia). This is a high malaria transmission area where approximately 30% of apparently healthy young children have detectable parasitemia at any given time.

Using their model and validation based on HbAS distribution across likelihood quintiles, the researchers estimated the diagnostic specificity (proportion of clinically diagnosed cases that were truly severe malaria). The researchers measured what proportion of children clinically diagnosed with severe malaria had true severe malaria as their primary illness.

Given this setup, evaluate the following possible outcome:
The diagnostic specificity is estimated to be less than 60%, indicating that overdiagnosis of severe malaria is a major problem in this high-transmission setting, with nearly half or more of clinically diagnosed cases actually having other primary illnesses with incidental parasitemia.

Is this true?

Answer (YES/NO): NO